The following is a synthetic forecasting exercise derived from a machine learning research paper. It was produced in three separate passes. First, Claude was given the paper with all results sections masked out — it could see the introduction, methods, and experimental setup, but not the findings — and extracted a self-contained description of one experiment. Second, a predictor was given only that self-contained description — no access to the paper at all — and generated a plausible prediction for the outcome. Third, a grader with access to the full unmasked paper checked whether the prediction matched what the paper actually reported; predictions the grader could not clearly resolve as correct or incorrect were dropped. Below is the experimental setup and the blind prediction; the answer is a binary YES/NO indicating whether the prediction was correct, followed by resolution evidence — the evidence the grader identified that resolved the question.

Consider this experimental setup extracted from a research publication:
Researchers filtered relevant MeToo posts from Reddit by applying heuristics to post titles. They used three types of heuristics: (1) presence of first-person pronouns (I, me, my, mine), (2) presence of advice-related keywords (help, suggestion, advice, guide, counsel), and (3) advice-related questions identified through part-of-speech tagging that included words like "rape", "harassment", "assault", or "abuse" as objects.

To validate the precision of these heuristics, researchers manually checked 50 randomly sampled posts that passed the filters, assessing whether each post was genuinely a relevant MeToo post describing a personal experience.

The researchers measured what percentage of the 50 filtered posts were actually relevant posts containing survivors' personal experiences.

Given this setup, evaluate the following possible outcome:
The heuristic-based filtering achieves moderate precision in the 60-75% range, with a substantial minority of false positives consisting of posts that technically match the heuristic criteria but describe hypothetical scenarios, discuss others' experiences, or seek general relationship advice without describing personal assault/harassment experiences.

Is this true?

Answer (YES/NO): NO